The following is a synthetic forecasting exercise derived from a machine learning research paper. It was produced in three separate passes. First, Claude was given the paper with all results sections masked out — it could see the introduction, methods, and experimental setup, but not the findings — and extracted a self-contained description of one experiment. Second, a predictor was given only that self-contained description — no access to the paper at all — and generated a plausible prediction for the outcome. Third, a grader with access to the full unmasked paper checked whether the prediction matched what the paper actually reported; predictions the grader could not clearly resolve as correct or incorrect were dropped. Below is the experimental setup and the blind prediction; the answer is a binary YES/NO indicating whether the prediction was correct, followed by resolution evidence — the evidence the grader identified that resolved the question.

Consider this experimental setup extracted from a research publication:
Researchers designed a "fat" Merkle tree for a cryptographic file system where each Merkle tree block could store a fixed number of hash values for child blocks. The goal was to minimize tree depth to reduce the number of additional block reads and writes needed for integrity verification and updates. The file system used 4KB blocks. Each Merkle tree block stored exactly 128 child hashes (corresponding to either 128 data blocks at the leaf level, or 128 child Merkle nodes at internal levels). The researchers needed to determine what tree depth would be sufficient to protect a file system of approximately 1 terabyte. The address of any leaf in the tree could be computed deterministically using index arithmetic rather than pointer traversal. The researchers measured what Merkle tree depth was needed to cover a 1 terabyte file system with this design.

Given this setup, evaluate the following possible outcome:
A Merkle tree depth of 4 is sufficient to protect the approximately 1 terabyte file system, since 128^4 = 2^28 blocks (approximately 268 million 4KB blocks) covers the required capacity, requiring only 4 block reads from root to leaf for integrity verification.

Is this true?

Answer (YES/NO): YES